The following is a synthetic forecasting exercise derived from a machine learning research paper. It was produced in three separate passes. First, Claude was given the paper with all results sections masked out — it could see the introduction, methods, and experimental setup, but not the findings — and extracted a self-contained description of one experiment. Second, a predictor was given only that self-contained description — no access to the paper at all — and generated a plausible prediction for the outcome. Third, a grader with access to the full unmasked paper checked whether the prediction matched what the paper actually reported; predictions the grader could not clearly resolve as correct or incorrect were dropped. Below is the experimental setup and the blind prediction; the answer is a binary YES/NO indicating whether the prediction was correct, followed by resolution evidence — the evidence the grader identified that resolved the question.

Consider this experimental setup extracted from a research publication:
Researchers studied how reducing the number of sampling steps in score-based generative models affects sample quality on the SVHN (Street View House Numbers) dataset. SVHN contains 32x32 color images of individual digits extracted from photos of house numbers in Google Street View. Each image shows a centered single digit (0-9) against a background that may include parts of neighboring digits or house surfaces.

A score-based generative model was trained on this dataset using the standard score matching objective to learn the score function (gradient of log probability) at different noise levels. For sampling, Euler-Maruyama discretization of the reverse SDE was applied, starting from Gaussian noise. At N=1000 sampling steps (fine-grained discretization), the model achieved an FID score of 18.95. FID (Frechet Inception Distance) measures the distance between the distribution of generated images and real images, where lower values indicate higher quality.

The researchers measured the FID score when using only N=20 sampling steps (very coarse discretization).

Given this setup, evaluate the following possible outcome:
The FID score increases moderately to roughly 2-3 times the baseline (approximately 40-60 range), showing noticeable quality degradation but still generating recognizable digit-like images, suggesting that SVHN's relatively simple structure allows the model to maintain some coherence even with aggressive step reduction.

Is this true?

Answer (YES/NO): NO